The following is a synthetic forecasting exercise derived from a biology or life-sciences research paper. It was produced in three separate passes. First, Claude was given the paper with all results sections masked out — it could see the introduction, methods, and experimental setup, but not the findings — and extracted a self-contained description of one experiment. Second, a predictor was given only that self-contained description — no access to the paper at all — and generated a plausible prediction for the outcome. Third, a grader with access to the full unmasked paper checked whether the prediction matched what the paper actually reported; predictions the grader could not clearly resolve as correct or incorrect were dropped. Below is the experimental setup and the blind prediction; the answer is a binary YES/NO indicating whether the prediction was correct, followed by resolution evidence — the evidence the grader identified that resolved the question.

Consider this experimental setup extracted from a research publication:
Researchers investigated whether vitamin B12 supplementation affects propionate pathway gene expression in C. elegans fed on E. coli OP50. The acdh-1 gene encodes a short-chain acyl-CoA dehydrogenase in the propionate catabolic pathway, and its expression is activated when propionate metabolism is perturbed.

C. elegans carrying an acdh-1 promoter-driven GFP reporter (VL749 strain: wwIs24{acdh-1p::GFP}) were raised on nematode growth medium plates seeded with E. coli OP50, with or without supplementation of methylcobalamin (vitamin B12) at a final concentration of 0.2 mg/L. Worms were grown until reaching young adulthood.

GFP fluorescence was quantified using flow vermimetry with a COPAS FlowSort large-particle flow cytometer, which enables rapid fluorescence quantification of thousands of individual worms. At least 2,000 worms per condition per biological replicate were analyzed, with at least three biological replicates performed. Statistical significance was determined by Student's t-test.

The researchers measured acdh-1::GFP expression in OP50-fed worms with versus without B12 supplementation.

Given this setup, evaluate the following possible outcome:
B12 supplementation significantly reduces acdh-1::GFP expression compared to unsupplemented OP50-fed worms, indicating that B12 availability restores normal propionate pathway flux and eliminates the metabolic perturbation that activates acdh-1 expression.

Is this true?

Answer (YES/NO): YES